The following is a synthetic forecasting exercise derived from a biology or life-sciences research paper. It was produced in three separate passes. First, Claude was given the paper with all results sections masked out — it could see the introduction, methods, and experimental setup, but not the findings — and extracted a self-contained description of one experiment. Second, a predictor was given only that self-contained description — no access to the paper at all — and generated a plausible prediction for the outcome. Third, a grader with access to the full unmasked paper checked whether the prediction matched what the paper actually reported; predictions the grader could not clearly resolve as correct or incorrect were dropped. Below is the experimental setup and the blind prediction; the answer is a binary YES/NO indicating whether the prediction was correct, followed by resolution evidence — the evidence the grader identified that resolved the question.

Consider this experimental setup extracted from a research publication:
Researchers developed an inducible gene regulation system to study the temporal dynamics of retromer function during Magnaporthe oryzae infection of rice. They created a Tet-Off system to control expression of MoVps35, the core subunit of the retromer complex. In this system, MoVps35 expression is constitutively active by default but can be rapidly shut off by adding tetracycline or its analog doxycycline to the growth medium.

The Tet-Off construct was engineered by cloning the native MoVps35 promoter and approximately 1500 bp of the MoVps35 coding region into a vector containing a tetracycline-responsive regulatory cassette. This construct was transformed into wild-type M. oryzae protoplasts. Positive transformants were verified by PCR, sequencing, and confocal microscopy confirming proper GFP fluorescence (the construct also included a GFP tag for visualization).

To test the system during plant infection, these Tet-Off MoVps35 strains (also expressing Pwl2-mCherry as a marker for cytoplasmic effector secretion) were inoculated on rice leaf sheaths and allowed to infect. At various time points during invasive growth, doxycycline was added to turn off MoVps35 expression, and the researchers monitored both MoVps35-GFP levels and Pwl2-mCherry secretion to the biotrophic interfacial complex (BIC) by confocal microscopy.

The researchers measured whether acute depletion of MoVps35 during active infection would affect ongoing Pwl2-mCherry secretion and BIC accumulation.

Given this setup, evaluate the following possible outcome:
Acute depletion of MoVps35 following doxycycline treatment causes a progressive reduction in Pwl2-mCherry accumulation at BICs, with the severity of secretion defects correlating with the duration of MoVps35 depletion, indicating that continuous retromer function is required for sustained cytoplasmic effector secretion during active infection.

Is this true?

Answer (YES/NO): NO